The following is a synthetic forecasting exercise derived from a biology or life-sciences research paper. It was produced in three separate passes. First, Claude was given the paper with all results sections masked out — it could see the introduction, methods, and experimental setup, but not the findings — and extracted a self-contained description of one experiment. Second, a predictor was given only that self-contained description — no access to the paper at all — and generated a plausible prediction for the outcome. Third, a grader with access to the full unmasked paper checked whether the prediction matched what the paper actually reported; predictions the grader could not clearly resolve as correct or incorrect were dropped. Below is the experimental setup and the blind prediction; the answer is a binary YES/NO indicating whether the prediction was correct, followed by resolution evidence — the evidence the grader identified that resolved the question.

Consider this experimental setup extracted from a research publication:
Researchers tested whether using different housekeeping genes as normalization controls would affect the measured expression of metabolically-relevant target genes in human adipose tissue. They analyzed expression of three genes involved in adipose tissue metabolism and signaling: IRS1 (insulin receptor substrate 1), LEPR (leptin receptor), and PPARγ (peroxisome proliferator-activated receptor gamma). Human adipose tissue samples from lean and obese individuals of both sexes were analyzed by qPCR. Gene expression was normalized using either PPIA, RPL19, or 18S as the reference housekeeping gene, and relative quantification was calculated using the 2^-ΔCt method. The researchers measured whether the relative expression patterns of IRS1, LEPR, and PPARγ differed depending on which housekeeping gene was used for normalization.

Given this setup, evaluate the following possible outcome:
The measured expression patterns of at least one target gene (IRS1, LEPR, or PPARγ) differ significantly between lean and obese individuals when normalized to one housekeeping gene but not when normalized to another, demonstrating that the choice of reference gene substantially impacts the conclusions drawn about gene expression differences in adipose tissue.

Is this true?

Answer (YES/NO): YES